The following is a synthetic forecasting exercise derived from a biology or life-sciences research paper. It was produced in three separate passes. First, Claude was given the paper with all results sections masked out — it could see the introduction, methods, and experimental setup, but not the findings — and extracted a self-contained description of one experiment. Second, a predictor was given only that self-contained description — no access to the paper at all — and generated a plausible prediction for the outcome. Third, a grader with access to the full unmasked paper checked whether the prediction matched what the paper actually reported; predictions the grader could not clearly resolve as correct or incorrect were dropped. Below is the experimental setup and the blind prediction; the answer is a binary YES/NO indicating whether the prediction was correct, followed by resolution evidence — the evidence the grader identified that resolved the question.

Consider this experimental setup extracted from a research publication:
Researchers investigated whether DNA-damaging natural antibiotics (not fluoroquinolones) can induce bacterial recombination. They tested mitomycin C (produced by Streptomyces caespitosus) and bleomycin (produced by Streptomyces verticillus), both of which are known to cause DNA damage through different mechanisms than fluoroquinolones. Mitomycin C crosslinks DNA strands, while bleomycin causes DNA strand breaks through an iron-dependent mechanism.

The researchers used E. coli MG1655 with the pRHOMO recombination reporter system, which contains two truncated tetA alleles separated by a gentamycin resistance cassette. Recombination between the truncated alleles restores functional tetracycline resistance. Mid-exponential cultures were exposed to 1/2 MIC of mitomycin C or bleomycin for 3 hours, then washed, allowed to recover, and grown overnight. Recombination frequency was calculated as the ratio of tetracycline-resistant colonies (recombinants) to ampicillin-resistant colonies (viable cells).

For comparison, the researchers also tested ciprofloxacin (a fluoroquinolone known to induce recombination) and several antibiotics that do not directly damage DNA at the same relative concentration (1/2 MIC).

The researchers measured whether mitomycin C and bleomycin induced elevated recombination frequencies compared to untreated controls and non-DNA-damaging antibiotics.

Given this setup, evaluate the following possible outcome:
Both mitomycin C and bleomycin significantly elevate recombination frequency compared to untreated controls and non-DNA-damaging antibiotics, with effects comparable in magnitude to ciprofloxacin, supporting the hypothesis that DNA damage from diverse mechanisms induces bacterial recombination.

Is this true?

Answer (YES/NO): YES